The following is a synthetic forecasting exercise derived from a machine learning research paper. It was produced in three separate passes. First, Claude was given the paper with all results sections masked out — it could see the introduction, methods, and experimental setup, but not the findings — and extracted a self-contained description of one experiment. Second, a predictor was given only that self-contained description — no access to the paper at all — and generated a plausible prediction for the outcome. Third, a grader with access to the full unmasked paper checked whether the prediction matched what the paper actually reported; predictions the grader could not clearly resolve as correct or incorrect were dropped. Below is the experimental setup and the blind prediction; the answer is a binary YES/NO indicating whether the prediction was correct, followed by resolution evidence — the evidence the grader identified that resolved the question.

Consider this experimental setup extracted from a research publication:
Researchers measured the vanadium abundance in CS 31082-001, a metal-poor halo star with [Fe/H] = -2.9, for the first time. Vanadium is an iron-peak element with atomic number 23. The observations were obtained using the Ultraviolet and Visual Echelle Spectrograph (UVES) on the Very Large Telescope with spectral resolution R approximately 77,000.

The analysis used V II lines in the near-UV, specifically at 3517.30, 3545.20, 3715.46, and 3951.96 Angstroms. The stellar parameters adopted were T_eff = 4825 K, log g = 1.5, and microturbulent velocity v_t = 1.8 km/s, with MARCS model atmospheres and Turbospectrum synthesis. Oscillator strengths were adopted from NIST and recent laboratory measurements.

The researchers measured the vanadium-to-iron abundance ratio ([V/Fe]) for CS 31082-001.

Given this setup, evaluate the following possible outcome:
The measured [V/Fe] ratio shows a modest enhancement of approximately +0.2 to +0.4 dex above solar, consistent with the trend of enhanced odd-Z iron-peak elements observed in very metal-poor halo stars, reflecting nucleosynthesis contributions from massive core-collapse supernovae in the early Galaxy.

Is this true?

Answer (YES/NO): NO